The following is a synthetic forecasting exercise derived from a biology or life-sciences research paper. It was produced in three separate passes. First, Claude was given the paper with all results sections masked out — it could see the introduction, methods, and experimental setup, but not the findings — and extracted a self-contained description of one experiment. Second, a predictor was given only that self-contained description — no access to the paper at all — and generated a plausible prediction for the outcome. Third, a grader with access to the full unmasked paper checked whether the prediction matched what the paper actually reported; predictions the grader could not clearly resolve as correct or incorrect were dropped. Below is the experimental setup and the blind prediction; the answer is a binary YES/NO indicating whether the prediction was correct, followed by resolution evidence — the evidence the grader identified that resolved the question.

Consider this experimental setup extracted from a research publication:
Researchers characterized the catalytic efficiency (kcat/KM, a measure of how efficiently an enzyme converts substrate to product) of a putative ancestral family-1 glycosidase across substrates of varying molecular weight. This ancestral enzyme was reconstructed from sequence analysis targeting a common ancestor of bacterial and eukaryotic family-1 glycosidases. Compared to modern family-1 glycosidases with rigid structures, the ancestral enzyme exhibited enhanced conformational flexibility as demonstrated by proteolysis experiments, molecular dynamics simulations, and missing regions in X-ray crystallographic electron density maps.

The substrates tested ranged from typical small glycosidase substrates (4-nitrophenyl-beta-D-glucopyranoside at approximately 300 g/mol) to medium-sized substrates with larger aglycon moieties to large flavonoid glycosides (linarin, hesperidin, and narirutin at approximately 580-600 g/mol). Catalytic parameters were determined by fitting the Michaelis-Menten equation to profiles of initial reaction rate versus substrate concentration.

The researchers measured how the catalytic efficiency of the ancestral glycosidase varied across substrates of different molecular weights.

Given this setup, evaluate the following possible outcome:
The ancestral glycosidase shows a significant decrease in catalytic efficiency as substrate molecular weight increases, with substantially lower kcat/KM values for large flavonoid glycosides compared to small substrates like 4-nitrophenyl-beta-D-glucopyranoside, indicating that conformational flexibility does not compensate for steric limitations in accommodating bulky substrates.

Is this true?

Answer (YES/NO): NO